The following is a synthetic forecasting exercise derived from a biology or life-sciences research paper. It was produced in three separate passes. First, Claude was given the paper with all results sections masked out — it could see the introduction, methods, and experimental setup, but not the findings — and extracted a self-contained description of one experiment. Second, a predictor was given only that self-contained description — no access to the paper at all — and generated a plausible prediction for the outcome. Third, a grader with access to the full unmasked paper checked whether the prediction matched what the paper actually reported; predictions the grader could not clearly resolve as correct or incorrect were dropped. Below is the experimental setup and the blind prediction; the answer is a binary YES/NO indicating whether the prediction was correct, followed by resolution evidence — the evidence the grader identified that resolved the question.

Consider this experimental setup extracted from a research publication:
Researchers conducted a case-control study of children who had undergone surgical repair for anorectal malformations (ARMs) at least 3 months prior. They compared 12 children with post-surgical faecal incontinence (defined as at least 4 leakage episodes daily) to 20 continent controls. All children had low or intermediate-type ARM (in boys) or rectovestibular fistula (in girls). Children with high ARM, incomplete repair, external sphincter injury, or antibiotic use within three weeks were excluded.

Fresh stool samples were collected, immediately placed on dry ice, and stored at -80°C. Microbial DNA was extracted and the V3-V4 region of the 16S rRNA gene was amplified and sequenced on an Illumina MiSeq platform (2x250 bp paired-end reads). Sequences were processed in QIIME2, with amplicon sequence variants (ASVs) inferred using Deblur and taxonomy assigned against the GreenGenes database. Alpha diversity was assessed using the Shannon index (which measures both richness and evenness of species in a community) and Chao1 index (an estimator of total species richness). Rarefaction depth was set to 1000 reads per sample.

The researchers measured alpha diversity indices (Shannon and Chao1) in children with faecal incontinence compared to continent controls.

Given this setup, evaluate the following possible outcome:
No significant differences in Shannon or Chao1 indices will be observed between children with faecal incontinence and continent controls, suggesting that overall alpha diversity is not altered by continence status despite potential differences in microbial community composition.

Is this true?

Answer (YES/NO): YES